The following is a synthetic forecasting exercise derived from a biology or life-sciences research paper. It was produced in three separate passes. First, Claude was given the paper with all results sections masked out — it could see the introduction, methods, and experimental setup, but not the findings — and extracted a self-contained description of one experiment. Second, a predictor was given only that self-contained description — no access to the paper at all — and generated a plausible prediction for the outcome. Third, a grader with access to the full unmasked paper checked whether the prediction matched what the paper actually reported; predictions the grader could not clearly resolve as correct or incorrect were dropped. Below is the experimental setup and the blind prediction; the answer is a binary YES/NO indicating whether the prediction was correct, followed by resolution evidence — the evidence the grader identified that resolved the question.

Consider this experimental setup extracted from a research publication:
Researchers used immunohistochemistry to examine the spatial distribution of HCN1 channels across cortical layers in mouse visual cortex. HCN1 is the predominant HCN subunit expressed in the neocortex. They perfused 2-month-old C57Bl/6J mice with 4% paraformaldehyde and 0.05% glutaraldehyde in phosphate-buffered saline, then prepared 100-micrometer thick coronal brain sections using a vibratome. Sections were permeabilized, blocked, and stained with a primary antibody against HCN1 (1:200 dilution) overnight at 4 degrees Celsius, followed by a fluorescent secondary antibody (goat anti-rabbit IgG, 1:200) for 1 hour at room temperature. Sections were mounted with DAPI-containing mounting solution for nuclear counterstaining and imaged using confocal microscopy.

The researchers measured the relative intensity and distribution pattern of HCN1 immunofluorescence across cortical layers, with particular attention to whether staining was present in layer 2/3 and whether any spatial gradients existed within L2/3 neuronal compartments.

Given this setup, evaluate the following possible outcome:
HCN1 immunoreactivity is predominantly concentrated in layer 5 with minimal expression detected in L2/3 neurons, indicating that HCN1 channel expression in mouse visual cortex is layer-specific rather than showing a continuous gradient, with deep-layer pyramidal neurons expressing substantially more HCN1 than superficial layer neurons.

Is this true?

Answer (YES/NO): NO